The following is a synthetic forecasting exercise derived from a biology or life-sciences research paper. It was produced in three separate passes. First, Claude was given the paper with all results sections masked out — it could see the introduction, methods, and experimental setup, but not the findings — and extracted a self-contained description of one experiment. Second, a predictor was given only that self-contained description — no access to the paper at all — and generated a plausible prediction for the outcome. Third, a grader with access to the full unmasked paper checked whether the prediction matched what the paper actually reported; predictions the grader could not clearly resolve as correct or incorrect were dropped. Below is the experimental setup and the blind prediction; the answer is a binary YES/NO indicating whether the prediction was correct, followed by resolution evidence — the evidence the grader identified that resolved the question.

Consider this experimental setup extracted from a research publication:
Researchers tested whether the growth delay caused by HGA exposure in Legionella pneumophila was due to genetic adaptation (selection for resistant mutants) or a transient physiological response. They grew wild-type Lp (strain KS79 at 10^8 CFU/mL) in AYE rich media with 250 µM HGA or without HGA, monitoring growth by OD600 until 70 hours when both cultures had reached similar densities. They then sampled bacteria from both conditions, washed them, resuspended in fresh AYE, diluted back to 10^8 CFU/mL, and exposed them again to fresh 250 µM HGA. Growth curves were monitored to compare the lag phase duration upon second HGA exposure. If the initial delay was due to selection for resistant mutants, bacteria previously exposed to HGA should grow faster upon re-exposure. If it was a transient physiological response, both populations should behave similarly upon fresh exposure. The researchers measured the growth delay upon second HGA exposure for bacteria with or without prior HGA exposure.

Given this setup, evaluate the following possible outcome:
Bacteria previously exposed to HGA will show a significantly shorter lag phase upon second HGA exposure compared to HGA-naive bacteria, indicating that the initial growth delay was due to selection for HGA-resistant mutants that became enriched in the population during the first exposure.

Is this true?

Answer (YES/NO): NO